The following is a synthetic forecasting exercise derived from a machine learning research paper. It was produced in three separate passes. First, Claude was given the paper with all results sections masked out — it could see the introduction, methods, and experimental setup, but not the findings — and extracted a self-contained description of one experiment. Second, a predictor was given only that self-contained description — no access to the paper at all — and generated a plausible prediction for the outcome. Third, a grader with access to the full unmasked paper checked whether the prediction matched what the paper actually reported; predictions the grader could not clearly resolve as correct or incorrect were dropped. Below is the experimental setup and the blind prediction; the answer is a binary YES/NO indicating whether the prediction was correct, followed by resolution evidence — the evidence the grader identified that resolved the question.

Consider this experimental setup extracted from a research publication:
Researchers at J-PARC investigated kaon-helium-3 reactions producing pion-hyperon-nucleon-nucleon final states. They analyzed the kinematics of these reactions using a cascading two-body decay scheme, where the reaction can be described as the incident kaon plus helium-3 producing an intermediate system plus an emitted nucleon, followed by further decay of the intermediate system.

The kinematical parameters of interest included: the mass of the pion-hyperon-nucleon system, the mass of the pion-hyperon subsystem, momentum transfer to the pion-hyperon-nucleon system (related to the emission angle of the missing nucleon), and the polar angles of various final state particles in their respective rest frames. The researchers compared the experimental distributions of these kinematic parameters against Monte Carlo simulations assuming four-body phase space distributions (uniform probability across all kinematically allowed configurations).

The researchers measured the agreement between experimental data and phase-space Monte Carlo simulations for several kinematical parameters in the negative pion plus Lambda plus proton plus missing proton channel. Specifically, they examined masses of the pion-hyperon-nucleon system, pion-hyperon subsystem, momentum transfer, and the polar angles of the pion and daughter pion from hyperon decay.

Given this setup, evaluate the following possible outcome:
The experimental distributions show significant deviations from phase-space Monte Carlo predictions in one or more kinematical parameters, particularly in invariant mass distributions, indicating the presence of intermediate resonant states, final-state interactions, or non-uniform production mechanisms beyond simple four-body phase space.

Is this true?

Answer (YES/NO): YES